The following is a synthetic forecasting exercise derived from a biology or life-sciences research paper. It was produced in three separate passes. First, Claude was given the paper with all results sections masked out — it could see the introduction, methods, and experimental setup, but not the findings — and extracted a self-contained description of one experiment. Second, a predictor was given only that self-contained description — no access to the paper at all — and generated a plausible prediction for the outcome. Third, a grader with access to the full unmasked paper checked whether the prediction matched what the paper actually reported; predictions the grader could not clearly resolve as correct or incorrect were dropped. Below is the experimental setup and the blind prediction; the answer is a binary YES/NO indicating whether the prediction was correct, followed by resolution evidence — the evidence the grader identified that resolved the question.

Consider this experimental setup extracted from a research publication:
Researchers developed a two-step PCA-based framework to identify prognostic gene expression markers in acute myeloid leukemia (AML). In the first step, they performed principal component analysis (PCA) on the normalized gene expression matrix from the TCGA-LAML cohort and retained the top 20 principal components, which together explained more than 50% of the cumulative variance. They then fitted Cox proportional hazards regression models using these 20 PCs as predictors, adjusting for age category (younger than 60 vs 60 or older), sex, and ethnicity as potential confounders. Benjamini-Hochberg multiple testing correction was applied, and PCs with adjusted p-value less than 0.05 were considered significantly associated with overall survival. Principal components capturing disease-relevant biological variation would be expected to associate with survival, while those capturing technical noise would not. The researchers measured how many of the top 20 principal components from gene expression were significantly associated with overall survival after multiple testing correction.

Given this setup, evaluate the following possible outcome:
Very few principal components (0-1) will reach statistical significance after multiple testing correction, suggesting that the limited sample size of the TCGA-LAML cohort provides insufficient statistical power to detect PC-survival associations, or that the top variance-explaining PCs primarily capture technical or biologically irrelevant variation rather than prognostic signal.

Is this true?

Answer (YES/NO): NO